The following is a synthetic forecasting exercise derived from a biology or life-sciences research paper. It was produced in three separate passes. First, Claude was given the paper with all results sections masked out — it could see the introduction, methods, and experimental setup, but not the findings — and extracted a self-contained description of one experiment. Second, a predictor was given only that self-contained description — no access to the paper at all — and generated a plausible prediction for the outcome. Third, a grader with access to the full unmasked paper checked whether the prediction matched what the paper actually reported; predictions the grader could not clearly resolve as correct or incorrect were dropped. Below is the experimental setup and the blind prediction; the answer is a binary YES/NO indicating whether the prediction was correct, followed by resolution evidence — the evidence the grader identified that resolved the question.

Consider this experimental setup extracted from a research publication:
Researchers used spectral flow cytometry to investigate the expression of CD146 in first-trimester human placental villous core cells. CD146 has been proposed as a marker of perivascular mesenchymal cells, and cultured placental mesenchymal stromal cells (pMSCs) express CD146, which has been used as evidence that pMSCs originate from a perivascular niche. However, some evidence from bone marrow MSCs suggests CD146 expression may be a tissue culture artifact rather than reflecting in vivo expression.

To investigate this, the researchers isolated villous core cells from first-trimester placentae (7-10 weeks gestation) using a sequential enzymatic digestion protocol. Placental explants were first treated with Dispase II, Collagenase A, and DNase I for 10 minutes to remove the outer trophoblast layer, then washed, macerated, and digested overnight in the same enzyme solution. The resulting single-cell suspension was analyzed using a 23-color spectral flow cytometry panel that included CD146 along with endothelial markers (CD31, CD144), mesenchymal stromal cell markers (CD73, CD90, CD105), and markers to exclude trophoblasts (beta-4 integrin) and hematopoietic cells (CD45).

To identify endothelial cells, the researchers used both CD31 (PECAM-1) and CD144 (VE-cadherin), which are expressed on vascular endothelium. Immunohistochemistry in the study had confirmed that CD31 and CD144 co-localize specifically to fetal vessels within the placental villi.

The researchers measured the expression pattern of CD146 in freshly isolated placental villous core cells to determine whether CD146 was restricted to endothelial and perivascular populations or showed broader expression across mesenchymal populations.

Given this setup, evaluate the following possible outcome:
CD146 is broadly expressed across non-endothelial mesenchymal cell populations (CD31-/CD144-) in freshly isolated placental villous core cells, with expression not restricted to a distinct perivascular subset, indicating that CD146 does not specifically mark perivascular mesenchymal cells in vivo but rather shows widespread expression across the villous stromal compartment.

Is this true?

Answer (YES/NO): NO